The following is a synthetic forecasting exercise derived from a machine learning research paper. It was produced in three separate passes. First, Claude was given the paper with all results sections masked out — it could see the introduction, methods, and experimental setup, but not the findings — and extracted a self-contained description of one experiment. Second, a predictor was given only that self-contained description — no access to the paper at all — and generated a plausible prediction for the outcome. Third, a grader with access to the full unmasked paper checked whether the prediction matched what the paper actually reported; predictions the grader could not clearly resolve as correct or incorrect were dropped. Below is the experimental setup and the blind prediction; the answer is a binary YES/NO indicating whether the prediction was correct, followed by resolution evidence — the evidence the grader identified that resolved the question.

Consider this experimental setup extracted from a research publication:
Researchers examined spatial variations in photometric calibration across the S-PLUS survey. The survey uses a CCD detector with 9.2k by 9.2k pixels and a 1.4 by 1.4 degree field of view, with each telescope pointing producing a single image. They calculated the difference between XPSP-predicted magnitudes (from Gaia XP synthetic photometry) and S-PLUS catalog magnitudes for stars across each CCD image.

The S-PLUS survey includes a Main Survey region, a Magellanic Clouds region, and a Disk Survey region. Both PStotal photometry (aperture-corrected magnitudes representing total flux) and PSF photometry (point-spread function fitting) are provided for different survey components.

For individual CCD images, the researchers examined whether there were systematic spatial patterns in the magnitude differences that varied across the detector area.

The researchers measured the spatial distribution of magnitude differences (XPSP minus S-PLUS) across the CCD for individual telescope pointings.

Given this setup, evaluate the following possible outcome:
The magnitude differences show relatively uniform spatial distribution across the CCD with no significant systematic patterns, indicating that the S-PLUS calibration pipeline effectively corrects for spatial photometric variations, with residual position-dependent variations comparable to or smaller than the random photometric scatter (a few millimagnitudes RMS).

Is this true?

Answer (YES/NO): NO